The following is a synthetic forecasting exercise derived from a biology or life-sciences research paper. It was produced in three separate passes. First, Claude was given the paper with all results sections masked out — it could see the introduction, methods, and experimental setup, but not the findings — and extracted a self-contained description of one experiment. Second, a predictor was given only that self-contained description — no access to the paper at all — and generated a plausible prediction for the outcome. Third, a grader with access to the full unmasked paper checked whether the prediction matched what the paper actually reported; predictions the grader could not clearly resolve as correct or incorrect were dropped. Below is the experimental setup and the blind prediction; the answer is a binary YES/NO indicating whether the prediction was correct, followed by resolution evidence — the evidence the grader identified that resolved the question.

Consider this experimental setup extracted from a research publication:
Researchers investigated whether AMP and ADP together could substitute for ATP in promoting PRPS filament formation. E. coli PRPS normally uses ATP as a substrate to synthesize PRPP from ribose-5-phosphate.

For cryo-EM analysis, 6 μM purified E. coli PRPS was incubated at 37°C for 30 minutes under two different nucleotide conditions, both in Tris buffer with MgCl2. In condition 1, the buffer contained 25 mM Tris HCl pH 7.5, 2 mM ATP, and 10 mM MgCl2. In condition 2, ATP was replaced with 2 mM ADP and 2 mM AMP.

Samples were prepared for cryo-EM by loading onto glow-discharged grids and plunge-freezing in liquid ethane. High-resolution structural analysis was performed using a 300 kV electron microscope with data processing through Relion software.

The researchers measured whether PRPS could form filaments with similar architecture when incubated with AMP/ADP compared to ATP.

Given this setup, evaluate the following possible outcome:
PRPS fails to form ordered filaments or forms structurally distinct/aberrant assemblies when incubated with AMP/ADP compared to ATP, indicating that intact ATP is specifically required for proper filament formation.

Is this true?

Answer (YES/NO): NO